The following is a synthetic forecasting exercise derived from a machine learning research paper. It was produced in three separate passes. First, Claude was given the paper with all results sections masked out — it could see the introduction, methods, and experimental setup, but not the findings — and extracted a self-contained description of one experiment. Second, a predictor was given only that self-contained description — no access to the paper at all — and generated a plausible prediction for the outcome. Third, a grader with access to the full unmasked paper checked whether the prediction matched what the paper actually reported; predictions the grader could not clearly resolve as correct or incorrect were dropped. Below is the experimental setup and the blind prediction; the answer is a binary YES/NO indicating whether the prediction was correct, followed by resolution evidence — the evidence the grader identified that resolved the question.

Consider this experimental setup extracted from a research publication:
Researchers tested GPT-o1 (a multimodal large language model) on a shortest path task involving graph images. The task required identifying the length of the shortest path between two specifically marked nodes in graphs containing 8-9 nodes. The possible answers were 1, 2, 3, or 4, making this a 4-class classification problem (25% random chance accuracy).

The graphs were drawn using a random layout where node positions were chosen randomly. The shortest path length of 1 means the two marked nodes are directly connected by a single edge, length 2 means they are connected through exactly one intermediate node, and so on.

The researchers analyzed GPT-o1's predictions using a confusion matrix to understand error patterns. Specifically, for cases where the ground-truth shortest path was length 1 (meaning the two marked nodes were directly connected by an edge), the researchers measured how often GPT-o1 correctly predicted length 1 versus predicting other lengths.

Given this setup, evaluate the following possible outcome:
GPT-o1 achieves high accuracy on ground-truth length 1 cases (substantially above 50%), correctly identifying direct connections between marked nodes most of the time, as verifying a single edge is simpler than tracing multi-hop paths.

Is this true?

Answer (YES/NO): NO